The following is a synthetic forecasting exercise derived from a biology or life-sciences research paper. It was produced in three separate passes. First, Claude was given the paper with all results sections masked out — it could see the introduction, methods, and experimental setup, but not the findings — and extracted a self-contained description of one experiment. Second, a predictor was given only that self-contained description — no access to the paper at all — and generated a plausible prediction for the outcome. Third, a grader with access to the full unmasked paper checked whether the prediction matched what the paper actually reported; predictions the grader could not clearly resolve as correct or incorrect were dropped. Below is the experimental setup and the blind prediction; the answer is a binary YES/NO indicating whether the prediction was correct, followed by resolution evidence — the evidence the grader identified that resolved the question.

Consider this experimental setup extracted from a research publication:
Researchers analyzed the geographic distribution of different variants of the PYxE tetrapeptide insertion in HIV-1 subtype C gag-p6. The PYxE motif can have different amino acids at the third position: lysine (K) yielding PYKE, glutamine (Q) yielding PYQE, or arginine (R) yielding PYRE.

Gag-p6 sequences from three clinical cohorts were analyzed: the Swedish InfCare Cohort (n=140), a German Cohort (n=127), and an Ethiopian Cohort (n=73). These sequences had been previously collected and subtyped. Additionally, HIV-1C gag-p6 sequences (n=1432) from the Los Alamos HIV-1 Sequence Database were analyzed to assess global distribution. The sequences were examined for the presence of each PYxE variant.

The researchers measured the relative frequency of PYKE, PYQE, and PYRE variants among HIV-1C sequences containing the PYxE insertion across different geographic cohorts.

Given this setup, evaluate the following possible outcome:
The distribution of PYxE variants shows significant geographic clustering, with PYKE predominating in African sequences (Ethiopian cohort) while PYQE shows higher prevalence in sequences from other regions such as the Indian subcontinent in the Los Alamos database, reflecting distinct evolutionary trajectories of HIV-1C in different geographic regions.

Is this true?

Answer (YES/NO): NO